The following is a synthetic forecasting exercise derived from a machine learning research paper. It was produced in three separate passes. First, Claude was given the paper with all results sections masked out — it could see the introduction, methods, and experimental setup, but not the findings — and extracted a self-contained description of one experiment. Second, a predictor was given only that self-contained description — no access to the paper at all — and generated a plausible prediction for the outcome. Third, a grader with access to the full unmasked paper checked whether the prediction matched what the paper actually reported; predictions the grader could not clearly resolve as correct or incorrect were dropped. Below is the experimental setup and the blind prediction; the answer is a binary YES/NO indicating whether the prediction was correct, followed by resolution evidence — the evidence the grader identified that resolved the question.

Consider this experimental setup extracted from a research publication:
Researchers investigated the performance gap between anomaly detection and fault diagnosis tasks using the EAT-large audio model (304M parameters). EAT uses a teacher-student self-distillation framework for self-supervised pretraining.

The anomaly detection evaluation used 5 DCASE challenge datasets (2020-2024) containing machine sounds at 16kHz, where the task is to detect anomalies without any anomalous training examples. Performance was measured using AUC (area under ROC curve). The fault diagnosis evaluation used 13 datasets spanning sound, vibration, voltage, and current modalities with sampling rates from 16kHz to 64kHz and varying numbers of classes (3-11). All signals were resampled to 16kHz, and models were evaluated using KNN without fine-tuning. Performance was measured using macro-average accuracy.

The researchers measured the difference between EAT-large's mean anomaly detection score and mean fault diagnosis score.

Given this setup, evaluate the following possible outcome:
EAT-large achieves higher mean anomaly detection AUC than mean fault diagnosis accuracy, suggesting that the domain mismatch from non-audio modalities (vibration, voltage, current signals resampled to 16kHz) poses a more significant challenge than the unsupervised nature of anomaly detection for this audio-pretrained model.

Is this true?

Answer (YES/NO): YES